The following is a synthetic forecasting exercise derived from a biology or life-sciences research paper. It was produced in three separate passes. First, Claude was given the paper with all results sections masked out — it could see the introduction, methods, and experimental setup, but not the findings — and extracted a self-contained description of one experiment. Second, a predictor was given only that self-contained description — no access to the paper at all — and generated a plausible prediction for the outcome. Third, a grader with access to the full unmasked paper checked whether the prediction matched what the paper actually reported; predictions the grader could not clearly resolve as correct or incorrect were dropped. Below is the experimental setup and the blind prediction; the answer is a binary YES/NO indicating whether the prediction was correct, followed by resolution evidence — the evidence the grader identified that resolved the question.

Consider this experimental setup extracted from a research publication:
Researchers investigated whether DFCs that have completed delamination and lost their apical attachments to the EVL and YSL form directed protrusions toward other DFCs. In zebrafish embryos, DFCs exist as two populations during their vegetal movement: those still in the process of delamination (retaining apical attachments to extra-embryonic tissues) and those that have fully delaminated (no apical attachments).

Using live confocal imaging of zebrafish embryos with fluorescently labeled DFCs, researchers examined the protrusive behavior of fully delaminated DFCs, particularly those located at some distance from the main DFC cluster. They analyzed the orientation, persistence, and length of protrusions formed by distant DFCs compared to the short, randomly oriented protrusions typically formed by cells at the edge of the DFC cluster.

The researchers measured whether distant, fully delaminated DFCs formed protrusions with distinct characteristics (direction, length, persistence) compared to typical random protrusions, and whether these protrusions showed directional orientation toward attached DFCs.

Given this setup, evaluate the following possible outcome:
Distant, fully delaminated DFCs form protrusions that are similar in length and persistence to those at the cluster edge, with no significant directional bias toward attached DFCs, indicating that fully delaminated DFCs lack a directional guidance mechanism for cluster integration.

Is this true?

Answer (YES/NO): NO